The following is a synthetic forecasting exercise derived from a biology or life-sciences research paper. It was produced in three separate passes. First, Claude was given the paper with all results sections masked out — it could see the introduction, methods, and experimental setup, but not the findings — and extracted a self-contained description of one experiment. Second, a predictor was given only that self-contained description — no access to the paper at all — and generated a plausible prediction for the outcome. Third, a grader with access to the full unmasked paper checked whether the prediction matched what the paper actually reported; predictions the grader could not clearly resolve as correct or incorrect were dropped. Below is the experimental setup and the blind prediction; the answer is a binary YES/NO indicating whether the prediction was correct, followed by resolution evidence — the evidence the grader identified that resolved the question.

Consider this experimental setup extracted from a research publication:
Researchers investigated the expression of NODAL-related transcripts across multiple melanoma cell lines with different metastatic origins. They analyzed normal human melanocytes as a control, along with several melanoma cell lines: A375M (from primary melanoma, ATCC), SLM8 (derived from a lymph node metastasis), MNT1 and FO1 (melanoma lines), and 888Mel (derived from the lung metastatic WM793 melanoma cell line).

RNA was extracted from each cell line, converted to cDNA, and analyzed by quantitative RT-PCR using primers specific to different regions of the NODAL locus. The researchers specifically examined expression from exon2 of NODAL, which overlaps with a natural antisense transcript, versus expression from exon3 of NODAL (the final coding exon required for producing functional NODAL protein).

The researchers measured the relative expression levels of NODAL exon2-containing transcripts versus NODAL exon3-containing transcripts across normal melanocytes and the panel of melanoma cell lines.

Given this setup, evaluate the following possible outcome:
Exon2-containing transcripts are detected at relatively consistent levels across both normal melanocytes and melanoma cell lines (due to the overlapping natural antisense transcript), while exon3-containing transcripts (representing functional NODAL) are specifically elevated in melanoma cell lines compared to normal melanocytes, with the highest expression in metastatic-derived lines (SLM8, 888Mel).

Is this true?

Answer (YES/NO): NO